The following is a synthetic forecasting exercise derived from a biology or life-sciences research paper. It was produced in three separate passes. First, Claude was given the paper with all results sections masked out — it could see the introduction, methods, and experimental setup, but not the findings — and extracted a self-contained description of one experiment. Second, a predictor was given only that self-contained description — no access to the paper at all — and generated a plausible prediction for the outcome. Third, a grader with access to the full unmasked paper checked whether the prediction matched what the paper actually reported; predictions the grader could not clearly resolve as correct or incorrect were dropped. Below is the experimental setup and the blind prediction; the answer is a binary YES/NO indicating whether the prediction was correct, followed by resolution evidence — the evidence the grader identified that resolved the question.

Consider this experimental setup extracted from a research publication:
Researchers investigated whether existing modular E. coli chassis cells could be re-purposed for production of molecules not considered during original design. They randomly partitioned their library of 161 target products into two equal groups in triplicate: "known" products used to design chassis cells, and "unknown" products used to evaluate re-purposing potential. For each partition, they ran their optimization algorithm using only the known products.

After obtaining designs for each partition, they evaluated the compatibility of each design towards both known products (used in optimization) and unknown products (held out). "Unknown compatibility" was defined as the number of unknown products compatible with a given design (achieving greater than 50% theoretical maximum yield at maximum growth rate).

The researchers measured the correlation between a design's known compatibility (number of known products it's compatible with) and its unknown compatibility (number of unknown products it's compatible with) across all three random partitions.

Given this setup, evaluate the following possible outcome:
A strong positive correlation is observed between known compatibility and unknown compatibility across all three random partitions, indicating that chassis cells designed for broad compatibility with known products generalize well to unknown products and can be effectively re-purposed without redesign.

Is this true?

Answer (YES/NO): YES